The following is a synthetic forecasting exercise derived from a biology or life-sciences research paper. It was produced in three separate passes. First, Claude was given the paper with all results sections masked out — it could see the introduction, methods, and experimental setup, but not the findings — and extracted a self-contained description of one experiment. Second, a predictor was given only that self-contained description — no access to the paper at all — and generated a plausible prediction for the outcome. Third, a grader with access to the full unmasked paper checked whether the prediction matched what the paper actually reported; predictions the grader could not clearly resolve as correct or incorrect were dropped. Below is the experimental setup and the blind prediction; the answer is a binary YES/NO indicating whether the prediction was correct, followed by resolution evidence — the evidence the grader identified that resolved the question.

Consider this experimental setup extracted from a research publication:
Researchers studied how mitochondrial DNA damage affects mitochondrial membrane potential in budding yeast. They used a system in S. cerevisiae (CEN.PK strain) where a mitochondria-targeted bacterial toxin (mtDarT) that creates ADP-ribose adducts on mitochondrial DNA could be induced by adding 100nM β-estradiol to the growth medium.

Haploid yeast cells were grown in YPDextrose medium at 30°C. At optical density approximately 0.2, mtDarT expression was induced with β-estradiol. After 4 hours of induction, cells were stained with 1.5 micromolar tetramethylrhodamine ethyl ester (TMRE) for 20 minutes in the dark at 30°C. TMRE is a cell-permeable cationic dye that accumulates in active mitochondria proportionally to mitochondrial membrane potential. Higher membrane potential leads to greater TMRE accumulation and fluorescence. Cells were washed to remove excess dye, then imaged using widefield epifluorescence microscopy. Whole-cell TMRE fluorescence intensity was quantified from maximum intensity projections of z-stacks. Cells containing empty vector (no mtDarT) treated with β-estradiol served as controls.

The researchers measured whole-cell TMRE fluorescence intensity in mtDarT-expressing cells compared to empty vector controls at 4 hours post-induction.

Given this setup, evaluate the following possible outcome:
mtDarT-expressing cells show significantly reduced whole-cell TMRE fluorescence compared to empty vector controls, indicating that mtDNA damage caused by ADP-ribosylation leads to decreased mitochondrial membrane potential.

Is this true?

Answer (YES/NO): YES